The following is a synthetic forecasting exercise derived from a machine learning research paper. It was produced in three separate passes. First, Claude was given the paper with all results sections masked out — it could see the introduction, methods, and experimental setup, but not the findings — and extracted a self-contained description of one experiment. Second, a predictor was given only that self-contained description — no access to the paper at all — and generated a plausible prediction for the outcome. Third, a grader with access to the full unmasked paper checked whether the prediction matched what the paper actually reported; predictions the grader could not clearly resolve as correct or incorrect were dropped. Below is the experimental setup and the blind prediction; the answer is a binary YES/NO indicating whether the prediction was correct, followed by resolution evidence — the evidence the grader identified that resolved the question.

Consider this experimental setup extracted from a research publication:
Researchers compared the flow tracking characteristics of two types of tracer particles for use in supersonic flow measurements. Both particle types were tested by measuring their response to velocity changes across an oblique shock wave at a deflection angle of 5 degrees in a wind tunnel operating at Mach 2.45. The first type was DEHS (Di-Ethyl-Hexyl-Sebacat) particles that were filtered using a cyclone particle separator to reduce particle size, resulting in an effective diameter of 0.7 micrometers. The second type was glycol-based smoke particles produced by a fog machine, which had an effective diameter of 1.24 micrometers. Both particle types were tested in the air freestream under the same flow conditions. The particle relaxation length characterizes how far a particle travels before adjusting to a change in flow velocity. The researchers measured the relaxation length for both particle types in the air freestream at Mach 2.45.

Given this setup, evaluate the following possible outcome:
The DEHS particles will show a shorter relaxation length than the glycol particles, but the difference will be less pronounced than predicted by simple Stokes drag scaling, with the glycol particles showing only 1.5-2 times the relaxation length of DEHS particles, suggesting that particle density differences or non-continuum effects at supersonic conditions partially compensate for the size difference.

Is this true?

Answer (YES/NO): NO